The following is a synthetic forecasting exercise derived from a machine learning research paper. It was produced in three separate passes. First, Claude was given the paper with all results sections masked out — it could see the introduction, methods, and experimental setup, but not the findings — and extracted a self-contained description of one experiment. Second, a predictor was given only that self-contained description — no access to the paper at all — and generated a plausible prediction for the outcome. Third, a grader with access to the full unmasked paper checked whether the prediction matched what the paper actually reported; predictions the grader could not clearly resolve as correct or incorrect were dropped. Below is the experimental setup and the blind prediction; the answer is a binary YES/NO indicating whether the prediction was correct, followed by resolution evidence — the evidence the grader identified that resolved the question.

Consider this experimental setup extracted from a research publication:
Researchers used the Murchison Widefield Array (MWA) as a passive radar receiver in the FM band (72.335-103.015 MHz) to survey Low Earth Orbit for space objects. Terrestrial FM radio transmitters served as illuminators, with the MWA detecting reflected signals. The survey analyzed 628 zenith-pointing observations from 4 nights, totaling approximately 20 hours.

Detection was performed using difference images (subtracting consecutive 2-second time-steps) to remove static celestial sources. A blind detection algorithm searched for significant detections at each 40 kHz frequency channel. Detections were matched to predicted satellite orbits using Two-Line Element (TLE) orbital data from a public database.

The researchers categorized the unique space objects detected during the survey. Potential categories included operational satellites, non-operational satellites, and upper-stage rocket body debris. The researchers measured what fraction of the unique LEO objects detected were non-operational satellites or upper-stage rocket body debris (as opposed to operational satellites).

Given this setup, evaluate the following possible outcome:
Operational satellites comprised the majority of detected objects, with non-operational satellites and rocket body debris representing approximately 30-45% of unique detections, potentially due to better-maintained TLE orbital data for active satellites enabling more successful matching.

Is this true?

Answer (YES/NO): YES